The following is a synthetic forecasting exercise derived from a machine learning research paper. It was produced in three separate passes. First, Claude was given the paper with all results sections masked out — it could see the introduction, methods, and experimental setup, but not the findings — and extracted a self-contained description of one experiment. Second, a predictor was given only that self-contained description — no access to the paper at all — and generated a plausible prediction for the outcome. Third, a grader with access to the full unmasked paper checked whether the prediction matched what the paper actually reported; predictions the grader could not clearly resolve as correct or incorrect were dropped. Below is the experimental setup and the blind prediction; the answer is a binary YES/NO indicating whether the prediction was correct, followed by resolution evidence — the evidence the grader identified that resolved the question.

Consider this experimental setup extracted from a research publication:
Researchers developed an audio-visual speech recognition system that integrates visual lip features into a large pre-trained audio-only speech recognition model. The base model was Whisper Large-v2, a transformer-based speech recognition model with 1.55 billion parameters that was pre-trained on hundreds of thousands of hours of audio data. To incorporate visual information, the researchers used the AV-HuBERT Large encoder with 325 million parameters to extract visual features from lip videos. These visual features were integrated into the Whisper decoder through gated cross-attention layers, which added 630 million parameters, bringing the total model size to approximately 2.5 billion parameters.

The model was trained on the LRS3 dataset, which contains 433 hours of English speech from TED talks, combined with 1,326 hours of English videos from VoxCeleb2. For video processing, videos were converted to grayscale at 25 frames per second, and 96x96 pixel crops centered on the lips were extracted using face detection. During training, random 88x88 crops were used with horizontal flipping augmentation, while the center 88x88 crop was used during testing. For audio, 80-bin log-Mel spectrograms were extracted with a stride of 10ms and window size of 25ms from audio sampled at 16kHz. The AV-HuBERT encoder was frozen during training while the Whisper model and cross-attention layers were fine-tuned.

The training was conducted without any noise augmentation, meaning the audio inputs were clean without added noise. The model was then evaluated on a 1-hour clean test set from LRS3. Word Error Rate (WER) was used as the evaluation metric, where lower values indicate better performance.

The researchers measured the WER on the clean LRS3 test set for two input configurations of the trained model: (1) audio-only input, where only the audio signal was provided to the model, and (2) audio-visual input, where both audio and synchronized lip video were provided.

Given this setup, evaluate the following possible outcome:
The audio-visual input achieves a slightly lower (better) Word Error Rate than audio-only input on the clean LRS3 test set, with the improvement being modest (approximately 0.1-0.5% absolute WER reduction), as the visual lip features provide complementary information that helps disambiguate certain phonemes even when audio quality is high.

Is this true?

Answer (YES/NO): NO